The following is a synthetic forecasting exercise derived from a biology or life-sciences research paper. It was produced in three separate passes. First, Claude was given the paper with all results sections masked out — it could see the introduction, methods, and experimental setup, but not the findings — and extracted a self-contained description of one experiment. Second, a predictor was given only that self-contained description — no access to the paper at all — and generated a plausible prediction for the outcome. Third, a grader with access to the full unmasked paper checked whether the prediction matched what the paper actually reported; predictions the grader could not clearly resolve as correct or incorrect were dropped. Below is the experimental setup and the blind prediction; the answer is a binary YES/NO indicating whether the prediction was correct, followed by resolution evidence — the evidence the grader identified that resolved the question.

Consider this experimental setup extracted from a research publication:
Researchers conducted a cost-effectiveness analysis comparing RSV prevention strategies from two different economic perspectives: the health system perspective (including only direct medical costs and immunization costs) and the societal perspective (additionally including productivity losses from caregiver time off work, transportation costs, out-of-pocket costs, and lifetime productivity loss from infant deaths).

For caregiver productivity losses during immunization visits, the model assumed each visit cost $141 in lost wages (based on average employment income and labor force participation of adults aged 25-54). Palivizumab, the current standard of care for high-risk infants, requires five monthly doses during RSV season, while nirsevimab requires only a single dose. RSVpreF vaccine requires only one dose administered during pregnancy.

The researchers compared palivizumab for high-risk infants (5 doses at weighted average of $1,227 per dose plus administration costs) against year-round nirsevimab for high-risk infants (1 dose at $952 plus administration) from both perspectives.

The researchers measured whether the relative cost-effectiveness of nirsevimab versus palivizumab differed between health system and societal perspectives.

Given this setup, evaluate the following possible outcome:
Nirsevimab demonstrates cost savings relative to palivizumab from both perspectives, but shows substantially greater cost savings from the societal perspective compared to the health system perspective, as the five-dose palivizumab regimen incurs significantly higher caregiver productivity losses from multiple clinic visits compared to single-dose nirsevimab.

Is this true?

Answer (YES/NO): NO